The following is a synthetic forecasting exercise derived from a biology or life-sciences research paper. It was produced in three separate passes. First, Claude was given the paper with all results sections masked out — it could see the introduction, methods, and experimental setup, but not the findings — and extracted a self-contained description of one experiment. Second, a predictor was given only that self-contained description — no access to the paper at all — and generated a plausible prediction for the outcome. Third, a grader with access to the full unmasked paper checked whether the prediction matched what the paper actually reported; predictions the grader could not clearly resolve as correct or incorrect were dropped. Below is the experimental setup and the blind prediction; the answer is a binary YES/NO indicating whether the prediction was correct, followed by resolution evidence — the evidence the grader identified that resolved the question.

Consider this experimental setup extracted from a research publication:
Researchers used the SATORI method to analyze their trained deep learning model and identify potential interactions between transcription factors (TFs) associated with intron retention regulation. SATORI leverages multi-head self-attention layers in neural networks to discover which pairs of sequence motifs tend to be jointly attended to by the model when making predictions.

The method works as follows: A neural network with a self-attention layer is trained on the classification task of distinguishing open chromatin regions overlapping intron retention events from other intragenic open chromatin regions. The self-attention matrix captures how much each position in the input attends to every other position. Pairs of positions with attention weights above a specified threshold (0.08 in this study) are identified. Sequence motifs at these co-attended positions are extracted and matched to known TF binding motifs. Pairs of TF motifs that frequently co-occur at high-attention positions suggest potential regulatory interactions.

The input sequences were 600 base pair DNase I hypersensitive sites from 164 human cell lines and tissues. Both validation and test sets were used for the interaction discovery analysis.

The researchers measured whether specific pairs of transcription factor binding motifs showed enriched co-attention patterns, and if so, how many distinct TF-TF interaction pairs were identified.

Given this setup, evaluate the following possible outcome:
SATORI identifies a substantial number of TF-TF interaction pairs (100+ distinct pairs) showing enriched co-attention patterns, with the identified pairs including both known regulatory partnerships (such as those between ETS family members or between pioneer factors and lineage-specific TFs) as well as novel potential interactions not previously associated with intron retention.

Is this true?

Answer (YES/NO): NO